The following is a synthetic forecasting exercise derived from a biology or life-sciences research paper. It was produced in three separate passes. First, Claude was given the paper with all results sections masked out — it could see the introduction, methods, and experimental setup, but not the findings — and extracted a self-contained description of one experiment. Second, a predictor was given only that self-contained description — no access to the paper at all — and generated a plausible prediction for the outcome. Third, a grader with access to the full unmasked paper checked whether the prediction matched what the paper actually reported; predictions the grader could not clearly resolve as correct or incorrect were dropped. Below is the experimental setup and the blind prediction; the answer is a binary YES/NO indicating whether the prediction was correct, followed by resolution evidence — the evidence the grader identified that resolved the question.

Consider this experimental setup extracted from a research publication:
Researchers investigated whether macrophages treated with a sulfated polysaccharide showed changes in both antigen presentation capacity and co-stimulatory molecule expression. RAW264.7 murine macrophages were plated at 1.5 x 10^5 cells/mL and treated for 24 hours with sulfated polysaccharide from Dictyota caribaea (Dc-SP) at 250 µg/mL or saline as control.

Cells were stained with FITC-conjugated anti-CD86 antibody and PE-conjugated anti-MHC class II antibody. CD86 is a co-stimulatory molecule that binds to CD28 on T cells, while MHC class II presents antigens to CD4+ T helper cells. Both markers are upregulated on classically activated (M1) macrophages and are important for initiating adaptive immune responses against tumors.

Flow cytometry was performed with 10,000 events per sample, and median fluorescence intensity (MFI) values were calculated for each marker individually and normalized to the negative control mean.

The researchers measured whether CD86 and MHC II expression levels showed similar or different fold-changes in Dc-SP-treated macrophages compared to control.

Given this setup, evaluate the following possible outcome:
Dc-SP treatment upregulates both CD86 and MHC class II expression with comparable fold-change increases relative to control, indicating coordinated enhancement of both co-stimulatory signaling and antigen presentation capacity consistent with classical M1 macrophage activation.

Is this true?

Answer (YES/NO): NO